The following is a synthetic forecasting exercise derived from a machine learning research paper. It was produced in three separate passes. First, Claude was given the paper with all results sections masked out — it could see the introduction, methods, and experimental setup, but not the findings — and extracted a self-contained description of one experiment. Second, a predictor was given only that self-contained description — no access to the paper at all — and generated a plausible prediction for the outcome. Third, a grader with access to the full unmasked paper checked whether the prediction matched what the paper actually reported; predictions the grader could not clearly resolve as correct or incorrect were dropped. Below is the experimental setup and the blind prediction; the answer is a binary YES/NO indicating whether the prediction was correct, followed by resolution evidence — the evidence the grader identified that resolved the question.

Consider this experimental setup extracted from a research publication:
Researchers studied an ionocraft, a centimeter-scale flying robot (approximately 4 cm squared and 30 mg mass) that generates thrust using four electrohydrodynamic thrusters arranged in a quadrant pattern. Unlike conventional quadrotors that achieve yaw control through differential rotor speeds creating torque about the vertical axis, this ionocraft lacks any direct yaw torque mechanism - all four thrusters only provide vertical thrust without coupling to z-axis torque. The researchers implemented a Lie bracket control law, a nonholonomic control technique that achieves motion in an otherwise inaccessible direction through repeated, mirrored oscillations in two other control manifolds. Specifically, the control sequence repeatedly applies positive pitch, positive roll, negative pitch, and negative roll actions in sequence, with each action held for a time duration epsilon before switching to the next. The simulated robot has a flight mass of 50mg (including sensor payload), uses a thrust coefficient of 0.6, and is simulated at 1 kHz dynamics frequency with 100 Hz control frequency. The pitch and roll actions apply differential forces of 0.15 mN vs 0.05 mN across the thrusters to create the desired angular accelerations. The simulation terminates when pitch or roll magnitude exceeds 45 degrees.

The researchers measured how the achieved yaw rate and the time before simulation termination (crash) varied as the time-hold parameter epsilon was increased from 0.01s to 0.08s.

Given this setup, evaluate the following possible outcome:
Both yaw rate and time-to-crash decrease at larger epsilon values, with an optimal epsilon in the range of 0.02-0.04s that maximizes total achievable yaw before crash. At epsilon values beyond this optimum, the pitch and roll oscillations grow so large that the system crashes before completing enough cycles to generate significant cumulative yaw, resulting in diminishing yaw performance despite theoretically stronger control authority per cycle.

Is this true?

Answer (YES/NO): NO